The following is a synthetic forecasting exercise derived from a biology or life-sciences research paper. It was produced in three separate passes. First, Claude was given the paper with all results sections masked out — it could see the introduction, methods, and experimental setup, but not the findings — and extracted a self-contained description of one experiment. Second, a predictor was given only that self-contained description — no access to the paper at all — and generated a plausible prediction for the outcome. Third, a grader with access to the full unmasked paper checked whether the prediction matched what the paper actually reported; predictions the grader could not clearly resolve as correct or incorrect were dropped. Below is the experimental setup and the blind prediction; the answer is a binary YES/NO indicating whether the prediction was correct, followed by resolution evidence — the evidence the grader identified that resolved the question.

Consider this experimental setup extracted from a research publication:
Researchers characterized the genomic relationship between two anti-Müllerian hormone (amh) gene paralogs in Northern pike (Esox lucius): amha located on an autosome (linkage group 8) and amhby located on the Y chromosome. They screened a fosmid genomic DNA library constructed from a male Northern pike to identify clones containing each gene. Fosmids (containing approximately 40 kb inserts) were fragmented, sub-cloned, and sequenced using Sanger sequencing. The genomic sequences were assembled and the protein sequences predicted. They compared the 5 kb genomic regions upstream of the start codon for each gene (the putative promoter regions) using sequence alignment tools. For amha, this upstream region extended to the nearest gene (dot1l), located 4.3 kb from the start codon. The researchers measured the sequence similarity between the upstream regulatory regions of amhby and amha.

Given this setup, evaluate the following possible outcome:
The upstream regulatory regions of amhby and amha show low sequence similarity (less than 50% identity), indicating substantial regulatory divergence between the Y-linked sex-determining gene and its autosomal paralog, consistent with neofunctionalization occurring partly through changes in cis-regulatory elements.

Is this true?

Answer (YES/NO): YES